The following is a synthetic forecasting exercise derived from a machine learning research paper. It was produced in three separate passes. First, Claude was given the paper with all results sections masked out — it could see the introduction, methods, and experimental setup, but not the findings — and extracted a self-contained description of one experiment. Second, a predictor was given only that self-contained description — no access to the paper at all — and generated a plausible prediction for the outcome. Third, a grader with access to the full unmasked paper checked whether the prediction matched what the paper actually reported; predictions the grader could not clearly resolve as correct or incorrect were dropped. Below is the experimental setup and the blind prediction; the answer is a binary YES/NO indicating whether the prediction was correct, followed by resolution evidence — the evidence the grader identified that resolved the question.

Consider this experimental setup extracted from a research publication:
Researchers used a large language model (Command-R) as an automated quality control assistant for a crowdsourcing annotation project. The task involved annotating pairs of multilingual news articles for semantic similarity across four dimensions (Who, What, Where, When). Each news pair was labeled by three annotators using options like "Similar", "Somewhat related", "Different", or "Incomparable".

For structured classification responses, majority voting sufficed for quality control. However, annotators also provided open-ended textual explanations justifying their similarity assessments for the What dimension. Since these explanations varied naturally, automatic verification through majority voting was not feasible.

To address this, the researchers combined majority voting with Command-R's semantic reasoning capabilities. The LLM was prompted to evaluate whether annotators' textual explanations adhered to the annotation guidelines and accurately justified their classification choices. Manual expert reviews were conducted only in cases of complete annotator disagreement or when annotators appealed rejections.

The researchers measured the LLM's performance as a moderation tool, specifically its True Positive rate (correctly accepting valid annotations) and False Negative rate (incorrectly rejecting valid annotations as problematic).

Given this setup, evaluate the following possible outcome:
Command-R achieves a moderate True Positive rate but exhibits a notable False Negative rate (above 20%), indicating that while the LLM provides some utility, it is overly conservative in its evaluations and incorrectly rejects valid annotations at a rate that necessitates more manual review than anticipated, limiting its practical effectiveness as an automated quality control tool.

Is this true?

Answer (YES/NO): NO